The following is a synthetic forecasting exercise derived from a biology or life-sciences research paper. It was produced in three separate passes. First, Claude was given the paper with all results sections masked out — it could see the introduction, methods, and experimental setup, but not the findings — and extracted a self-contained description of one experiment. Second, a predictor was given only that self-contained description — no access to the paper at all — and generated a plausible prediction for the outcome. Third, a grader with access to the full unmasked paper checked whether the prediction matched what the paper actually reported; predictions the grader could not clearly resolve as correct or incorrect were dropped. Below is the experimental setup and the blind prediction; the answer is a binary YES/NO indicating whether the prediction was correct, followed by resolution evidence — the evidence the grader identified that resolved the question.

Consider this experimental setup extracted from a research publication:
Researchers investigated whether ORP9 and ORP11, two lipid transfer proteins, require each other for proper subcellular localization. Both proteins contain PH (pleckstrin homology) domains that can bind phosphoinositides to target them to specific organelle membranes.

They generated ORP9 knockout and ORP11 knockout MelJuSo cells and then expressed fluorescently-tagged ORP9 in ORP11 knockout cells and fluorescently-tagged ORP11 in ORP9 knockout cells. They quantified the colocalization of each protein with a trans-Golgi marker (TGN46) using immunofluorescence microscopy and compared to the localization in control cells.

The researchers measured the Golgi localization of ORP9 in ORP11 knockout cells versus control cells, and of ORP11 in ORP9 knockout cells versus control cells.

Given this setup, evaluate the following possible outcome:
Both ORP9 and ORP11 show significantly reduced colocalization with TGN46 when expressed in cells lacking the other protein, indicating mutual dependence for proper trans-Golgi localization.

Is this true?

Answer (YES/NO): YES